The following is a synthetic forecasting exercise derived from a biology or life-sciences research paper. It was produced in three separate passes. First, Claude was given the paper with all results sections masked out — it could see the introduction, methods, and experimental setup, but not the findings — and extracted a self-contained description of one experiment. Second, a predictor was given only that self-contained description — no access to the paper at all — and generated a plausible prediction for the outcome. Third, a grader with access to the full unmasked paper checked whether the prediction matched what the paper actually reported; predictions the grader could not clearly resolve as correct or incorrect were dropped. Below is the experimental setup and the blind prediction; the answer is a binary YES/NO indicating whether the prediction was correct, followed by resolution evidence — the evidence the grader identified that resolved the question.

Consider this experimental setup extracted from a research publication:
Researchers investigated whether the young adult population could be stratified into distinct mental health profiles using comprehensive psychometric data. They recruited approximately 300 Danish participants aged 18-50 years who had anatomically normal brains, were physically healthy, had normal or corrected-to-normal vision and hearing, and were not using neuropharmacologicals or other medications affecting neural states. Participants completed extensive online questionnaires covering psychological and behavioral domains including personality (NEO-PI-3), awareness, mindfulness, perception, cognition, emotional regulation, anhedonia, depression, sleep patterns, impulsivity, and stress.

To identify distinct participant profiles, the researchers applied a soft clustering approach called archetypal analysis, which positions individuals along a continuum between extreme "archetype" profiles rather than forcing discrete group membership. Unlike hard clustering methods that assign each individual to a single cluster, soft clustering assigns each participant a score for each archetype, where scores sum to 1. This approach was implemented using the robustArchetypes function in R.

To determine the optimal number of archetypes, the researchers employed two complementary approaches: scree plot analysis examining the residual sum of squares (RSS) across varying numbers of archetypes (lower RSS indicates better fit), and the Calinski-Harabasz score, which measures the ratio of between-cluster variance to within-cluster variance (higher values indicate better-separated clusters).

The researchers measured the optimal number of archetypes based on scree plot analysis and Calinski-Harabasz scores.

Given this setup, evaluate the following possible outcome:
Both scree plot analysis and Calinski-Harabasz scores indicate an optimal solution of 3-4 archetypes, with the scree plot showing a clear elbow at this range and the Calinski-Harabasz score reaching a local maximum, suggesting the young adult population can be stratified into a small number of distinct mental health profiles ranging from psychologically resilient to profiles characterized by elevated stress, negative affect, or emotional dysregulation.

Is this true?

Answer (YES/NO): NO